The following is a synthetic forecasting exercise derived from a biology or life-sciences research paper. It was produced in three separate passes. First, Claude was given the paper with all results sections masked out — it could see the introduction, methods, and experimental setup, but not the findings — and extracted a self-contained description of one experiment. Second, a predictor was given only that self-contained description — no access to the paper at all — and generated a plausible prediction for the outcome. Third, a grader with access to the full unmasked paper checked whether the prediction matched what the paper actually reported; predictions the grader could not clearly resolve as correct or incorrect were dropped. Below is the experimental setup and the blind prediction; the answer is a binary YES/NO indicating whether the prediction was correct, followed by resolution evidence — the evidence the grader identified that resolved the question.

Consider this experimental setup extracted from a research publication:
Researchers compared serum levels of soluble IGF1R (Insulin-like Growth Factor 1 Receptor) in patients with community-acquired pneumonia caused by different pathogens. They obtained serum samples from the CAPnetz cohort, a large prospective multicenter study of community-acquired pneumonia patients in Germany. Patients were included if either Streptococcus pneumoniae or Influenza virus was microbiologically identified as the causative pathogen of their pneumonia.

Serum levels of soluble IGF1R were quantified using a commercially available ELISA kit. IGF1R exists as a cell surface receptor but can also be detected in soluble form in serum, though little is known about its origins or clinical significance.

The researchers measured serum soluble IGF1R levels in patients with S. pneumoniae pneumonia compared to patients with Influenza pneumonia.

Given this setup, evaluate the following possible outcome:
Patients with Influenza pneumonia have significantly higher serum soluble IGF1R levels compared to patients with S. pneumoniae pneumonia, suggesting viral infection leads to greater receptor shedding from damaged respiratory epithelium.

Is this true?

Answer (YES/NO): NO